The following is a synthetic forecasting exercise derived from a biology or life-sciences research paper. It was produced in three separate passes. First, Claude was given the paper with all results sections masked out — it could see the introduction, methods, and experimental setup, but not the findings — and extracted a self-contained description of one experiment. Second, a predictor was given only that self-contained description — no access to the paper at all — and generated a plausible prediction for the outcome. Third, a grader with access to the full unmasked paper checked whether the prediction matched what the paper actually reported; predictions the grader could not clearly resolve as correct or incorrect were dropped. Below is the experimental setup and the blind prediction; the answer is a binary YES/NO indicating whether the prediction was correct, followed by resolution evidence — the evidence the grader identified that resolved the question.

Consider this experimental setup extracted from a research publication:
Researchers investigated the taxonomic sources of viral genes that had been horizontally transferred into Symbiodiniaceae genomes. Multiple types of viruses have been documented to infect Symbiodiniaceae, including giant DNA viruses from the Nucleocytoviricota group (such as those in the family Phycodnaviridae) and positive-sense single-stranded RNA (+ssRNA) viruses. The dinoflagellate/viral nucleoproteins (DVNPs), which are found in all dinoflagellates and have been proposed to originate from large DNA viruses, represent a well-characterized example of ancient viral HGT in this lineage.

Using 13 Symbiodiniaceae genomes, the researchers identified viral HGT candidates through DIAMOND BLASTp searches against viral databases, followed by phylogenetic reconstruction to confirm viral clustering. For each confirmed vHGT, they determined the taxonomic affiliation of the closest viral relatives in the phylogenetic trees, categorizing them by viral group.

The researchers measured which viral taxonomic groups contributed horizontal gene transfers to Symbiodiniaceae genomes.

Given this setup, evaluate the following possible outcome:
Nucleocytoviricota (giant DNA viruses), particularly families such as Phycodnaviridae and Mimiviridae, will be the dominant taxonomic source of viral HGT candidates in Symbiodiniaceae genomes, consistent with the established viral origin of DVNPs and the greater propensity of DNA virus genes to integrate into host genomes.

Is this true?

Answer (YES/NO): NO